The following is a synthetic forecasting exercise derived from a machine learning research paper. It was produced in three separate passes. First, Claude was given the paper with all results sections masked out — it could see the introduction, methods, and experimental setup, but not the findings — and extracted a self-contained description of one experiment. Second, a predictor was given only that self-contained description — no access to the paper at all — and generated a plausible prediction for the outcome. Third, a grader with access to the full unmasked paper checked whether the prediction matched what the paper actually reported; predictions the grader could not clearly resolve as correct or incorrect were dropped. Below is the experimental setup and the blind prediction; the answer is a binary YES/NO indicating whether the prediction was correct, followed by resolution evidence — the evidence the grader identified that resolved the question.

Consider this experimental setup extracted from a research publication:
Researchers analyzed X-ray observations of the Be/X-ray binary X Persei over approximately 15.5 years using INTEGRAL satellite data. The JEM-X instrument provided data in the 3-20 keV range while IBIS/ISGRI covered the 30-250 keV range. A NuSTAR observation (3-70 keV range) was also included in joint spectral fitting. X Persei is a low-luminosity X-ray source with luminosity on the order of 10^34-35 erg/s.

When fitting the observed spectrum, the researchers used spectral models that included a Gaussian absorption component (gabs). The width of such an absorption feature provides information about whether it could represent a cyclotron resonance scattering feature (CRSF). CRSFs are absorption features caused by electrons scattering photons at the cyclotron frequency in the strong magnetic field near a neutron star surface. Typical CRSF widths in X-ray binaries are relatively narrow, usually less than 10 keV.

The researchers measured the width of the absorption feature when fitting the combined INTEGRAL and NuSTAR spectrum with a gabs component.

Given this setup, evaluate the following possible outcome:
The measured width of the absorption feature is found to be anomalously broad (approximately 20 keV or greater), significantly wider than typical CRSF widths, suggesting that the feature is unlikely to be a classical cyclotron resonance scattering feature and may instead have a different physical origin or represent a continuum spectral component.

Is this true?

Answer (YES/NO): YES